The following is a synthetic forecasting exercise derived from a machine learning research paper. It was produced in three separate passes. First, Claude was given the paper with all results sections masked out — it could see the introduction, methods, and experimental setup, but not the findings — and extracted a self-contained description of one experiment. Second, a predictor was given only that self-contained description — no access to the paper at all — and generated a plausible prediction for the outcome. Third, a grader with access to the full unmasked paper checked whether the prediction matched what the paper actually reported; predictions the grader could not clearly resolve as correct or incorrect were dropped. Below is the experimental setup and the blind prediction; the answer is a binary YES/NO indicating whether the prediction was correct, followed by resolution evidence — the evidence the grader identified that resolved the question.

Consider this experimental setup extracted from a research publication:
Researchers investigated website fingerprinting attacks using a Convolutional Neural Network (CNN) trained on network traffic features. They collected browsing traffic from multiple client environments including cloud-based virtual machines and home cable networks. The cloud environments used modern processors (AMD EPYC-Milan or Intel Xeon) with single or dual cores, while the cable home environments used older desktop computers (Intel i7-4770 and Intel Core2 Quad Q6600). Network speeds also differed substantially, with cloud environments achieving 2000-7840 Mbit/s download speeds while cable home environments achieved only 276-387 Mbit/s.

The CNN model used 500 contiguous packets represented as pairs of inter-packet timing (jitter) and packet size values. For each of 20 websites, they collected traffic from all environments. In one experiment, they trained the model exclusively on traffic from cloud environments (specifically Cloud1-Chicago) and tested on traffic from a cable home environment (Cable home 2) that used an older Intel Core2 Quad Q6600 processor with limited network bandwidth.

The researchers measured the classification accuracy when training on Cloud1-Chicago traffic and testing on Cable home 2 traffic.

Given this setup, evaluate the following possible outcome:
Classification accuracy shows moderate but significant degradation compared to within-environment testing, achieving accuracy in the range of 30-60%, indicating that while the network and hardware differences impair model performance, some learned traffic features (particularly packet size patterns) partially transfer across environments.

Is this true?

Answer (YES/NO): NO